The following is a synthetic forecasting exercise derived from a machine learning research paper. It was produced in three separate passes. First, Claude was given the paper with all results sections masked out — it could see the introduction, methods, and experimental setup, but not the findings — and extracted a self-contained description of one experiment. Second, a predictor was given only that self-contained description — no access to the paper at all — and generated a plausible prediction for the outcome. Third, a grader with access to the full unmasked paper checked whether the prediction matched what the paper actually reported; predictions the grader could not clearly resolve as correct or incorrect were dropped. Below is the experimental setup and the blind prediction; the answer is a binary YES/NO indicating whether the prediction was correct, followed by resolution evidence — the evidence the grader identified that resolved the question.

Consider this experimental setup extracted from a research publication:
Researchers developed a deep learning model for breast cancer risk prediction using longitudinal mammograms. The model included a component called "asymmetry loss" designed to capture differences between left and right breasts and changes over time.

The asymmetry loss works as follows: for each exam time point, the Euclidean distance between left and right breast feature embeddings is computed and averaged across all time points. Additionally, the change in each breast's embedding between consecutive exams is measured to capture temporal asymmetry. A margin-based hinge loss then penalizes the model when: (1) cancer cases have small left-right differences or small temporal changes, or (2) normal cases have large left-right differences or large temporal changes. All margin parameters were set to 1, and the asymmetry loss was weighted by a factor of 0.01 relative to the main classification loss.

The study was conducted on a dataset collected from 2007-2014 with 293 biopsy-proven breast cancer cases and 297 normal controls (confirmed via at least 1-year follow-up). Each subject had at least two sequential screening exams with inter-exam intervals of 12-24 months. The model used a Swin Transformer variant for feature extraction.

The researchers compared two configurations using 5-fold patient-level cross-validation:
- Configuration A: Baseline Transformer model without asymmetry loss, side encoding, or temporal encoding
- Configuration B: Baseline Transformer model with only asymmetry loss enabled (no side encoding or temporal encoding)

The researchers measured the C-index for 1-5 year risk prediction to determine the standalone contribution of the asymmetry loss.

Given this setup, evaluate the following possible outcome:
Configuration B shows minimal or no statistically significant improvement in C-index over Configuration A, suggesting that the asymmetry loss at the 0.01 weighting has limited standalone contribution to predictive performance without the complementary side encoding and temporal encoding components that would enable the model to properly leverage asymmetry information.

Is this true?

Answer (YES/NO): NO